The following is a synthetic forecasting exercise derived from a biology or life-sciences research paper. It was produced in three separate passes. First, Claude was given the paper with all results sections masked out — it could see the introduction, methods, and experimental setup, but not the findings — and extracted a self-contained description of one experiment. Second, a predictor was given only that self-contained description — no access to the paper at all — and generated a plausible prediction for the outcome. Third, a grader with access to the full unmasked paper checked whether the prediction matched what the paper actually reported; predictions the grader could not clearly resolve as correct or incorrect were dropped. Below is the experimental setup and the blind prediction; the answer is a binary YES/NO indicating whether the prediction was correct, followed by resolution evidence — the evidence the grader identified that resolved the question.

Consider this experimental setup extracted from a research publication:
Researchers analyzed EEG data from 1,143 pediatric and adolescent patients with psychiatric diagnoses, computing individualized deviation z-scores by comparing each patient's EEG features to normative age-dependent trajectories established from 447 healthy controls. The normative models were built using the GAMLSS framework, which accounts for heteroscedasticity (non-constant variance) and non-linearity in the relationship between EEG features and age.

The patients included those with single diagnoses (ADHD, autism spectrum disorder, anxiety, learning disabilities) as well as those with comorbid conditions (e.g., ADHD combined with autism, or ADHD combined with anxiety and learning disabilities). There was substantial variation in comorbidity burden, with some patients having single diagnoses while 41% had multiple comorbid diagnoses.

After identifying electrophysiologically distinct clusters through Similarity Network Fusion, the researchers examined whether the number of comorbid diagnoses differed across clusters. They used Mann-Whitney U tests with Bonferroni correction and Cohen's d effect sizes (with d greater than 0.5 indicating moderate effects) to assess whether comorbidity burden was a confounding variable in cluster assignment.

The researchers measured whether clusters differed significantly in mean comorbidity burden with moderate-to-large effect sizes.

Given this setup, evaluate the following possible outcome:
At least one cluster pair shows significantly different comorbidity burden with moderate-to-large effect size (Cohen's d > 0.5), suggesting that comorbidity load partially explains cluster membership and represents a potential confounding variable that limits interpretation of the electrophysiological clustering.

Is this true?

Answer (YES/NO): NO